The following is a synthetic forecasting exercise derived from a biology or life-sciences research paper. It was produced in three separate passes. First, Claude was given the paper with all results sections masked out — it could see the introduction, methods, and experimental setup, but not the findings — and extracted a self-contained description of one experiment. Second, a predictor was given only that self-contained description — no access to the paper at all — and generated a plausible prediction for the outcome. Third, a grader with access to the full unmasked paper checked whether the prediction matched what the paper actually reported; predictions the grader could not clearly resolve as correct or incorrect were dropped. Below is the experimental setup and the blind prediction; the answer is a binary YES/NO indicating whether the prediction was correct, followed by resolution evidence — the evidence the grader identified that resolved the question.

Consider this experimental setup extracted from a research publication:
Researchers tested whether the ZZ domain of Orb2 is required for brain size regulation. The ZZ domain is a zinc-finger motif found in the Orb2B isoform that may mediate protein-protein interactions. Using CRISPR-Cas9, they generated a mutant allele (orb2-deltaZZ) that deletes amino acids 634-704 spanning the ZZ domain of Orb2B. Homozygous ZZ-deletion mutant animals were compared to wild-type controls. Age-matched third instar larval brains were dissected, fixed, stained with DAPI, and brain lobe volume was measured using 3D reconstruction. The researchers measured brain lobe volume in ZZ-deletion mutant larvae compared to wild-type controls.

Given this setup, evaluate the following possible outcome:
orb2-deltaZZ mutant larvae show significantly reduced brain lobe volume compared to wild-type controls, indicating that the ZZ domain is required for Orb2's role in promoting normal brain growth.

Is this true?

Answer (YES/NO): NO